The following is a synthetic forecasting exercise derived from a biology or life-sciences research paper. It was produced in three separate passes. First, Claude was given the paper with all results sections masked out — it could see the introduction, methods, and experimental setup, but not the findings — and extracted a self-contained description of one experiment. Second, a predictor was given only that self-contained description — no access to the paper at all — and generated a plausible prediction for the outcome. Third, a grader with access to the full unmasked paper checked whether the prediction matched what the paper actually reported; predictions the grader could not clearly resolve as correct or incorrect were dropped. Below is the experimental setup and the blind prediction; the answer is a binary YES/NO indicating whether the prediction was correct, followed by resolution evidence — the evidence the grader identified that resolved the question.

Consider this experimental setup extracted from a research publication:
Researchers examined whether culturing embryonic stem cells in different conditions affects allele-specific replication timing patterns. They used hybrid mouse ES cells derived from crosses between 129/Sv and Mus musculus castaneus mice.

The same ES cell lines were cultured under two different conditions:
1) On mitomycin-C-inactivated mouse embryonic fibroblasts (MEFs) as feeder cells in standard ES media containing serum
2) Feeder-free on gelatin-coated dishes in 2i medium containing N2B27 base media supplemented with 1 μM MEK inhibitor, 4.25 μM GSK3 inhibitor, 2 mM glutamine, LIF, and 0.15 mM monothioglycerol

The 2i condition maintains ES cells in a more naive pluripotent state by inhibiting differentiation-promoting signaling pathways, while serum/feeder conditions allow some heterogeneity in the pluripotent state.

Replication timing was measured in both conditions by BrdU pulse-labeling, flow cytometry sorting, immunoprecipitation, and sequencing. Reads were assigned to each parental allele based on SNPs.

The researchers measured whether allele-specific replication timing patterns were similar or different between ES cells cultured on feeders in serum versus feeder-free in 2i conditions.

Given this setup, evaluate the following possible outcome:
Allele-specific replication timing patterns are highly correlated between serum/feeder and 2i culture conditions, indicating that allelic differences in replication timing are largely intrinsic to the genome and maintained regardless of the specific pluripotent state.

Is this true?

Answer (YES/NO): YES